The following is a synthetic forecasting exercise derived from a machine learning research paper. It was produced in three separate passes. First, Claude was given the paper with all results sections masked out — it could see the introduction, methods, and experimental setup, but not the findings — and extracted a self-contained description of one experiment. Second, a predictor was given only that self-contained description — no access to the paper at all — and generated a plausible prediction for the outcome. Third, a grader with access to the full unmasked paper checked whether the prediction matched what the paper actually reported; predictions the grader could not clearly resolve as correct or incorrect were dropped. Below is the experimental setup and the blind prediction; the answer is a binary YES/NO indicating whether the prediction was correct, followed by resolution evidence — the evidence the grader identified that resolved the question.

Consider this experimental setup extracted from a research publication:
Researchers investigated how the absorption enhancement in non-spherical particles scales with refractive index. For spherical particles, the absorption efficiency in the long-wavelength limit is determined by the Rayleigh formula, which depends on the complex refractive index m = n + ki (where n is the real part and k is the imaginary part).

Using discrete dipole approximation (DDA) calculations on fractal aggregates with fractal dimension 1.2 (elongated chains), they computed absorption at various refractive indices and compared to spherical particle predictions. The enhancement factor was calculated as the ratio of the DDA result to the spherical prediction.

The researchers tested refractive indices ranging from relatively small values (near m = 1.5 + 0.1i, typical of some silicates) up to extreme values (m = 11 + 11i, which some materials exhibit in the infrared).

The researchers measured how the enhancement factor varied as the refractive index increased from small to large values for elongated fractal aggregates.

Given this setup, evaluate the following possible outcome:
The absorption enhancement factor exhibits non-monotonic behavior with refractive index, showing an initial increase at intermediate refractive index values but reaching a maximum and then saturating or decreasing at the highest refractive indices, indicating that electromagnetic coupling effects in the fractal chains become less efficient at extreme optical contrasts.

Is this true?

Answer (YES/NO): NO